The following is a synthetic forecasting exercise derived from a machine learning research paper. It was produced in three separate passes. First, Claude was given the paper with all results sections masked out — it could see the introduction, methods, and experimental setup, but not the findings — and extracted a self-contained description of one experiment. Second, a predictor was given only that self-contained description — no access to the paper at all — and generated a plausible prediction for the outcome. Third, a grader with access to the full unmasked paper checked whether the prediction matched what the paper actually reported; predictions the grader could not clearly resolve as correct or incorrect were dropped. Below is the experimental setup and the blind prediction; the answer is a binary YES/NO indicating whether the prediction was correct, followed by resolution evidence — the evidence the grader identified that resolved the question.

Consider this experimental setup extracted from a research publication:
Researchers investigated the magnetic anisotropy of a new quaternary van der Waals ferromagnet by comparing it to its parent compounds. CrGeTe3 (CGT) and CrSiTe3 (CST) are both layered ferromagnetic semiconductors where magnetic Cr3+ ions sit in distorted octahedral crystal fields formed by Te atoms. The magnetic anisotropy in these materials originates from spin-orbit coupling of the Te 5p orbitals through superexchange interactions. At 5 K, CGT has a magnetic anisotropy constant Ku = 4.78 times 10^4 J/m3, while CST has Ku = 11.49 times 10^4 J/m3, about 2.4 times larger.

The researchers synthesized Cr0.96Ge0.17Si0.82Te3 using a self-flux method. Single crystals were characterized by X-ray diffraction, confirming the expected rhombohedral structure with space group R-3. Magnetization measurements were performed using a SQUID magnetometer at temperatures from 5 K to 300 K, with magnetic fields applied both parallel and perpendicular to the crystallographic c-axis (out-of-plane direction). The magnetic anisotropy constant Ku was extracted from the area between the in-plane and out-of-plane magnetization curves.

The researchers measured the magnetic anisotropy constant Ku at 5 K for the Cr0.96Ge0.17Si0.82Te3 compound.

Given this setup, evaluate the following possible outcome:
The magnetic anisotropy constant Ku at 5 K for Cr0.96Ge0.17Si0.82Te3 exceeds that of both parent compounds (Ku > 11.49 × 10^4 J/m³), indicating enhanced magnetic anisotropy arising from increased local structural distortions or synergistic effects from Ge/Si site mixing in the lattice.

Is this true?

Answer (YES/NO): NO